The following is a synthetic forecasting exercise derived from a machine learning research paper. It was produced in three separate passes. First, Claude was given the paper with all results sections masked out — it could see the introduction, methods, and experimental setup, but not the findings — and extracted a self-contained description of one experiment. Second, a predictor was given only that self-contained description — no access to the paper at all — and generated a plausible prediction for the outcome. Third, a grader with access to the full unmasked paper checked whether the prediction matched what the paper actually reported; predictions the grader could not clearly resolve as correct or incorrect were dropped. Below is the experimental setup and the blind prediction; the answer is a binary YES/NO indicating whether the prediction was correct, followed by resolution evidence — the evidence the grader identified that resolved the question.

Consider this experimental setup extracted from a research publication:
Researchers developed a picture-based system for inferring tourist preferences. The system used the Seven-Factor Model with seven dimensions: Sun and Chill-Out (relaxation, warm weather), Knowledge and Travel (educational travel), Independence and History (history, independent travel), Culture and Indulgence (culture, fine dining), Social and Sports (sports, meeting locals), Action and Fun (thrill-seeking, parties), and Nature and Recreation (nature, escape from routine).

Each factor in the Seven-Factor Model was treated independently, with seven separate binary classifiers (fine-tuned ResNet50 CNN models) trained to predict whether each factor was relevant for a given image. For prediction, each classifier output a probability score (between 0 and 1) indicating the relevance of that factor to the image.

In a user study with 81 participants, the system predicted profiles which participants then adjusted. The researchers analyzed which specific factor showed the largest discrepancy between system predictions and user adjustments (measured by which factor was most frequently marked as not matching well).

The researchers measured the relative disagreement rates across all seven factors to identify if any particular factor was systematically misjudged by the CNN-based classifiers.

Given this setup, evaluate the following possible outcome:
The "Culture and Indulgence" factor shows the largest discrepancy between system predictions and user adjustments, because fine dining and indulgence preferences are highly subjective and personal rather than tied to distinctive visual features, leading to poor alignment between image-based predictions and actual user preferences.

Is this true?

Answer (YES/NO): NO